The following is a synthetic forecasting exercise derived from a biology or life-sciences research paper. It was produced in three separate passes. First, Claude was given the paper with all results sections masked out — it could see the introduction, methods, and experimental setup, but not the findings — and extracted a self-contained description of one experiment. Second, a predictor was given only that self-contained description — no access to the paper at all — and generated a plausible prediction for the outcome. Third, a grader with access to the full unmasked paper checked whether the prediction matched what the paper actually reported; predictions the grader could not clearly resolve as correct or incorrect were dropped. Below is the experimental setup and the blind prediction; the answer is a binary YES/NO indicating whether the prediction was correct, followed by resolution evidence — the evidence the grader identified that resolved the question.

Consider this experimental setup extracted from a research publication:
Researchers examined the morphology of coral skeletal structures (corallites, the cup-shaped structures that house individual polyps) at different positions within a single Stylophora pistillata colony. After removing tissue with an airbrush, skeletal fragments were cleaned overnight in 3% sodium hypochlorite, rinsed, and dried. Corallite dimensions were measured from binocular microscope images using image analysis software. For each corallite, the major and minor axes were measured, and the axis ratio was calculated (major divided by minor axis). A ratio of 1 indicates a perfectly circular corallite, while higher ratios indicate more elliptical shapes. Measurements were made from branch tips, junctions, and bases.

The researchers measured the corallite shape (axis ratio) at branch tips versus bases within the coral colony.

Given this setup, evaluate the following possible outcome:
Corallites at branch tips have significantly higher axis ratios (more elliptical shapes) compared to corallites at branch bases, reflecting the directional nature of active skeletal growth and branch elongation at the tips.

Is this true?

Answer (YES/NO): YES